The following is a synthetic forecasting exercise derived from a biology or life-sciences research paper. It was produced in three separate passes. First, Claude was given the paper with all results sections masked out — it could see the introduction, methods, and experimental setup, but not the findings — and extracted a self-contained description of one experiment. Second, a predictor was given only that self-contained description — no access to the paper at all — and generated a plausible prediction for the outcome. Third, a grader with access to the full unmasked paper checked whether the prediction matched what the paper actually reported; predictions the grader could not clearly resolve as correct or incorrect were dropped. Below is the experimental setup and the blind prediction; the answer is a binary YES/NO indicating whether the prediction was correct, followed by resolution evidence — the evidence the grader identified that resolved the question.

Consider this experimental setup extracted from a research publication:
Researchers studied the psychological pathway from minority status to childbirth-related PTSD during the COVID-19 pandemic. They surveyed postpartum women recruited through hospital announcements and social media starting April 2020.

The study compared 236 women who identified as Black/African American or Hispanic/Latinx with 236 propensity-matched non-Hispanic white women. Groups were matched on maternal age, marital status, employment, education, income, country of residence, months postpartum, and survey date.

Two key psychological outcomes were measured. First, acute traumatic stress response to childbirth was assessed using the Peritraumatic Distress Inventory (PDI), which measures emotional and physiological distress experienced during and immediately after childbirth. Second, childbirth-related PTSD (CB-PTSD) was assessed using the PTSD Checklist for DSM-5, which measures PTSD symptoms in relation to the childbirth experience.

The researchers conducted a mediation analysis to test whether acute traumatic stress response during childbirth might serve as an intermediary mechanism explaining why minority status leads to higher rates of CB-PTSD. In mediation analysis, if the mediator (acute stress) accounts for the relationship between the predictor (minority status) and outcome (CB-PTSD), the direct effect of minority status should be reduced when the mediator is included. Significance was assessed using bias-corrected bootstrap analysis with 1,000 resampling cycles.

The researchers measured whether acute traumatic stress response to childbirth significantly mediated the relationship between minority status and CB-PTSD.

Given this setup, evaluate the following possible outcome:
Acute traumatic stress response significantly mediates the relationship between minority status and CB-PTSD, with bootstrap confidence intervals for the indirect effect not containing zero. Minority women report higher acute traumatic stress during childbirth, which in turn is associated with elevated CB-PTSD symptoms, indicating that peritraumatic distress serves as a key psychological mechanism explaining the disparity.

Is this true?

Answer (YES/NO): YES